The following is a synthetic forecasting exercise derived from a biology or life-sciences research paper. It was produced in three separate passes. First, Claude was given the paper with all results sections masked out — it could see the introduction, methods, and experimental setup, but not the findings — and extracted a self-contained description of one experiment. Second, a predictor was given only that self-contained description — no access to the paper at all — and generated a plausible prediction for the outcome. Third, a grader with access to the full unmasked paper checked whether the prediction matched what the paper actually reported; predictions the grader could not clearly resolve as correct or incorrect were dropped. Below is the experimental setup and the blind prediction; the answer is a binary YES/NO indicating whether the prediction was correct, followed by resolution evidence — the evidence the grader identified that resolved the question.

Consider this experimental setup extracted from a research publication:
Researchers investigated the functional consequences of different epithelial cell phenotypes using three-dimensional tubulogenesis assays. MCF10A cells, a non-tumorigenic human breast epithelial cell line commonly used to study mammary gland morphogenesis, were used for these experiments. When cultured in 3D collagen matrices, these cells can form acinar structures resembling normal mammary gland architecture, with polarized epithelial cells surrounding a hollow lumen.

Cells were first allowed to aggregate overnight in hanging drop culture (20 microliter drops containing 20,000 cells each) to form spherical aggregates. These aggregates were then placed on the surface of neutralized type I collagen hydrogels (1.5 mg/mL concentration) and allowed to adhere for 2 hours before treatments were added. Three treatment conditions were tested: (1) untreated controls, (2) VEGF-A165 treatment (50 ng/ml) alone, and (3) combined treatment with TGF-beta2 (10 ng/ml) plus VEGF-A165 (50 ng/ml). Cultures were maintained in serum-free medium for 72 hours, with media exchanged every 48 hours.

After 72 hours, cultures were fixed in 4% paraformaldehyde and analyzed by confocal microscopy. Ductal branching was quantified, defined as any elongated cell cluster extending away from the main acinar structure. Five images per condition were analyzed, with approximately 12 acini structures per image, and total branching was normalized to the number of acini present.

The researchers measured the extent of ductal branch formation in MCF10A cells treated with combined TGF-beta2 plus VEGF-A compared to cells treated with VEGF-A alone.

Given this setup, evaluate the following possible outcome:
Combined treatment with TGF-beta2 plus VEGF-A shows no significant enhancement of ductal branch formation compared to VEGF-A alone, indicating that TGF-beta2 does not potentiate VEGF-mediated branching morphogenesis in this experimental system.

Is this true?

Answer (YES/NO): NO